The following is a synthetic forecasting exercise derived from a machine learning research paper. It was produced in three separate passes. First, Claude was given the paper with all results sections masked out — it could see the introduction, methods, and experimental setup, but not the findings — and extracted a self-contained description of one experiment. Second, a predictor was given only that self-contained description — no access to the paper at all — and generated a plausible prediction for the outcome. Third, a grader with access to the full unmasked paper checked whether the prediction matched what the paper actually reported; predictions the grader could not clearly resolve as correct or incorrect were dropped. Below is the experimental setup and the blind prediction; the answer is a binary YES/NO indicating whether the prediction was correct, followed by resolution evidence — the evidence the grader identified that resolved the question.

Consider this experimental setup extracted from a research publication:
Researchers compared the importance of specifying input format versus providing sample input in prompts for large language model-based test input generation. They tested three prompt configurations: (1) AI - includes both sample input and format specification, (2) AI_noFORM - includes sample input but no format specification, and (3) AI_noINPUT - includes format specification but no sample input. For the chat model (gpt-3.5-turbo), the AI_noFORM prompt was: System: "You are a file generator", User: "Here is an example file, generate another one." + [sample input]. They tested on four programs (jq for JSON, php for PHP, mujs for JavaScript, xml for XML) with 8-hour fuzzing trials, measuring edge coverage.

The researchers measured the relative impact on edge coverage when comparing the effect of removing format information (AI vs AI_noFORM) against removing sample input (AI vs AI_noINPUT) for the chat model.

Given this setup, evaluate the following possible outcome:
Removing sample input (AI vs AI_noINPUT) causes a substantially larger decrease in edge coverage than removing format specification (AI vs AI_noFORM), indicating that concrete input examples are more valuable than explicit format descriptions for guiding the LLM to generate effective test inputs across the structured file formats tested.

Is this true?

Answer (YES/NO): YES